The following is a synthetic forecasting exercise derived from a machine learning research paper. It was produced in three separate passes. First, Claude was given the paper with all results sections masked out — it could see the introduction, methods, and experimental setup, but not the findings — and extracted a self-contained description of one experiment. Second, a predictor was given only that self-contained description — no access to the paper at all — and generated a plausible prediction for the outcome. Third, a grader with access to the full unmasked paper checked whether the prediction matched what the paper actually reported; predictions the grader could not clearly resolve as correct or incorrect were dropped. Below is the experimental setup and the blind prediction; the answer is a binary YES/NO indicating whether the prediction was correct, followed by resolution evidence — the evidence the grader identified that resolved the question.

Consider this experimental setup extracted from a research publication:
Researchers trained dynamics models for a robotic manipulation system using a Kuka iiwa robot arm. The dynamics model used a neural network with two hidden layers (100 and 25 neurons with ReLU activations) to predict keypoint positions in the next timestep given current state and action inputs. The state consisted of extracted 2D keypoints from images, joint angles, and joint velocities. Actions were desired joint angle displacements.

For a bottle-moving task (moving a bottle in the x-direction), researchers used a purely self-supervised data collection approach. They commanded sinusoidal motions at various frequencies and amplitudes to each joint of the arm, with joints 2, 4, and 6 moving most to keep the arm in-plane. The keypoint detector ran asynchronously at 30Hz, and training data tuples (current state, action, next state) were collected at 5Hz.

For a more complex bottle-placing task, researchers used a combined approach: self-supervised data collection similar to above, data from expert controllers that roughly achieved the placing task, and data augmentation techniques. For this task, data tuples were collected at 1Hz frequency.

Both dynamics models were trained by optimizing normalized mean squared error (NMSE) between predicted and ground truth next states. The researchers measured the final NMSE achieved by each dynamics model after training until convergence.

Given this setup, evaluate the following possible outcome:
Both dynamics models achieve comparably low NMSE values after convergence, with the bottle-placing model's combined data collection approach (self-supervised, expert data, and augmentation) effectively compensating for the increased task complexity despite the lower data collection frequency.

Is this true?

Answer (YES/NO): NO